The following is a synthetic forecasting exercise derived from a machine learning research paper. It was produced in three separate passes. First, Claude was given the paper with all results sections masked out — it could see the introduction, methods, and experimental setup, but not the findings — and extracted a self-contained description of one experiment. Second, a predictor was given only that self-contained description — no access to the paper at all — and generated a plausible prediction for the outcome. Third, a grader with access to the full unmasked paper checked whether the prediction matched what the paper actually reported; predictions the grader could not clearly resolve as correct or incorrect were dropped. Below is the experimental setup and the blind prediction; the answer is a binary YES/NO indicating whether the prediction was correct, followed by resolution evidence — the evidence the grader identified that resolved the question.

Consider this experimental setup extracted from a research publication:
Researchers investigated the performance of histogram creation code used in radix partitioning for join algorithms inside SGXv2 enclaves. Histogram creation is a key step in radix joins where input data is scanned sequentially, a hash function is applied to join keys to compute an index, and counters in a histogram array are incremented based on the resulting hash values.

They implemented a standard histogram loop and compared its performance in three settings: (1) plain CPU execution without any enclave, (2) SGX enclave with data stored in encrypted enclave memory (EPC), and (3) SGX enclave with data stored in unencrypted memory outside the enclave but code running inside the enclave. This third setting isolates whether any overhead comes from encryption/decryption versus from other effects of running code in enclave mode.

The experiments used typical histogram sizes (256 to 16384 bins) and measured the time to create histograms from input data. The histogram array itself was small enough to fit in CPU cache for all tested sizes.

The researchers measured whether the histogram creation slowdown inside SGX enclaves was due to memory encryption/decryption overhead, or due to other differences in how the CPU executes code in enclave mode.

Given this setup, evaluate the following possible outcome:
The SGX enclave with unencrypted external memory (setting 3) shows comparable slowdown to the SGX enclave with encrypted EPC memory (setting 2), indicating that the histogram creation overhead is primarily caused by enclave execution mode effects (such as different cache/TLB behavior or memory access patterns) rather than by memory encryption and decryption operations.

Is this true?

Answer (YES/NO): YES